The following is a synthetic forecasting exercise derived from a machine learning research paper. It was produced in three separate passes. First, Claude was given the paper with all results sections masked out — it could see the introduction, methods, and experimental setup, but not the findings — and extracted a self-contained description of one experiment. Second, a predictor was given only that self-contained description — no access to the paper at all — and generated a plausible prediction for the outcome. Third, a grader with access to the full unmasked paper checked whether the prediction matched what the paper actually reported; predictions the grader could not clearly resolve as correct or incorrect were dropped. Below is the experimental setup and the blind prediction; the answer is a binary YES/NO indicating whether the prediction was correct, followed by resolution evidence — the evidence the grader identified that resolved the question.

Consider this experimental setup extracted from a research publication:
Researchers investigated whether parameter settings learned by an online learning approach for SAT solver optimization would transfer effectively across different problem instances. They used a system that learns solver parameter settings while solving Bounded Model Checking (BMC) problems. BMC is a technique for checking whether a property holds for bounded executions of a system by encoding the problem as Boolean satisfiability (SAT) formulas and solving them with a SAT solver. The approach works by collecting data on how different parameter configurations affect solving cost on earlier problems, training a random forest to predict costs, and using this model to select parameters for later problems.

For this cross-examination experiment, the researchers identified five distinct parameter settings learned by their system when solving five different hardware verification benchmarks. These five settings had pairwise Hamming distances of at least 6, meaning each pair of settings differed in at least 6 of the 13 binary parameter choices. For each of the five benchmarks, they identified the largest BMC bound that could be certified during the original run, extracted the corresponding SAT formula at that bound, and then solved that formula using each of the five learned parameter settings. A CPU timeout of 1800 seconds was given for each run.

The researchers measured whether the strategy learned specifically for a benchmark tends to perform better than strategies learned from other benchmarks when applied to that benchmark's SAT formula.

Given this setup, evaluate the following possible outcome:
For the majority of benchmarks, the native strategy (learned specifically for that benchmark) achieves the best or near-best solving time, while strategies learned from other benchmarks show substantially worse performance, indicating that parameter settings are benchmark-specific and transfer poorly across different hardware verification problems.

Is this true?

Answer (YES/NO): NO